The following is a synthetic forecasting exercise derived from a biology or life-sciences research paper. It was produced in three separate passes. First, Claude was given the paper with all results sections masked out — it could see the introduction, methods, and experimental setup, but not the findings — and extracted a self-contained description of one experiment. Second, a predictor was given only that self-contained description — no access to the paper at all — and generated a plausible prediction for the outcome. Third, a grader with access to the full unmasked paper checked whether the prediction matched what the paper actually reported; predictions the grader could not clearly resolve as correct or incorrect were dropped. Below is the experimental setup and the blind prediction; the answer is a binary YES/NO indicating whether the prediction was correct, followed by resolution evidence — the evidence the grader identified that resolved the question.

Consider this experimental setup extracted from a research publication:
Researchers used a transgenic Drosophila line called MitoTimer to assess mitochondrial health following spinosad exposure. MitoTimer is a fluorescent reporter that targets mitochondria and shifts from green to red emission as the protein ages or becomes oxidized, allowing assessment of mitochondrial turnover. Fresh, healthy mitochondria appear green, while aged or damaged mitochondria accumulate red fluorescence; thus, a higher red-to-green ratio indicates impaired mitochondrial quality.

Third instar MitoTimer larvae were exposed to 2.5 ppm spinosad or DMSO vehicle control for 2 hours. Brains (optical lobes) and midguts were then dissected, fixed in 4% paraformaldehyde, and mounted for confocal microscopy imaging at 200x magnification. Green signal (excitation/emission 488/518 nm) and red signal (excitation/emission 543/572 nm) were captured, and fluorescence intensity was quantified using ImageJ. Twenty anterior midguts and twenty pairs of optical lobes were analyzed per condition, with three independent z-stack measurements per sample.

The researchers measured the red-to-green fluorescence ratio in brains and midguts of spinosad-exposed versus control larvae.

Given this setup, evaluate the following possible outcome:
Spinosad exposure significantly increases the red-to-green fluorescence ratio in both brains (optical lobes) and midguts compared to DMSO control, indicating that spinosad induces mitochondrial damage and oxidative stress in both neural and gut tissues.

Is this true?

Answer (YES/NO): NO